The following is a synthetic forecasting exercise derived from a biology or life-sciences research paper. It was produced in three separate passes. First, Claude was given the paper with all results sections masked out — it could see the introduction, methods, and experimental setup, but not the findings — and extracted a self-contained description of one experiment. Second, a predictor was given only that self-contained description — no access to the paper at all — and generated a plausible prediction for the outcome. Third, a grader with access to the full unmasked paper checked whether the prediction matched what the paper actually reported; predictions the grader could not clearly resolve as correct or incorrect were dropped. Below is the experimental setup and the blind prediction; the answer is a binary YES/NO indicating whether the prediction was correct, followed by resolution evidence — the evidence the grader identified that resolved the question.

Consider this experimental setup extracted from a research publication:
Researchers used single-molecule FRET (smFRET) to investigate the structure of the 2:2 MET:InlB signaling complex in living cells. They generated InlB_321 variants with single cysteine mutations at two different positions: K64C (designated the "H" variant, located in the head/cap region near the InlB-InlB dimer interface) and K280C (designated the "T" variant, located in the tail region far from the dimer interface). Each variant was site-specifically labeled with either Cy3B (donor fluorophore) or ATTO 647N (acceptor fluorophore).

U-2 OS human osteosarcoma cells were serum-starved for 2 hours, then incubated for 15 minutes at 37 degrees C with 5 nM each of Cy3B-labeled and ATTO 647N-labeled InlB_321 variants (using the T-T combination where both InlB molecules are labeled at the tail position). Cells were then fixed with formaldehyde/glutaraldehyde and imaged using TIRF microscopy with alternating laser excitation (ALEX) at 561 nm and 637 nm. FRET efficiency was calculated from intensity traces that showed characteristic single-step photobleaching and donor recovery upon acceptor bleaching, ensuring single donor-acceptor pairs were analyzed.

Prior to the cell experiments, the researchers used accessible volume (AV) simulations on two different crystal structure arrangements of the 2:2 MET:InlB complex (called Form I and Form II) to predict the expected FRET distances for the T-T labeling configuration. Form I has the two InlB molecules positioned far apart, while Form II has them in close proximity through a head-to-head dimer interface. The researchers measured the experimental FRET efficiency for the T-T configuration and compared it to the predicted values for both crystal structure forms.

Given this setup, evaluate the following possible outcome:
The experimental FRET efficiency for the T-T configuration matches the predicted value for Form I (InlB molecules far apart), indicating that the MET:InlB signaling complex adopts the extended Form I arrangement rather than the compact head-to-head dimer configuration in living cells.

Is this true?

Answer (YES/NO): NO